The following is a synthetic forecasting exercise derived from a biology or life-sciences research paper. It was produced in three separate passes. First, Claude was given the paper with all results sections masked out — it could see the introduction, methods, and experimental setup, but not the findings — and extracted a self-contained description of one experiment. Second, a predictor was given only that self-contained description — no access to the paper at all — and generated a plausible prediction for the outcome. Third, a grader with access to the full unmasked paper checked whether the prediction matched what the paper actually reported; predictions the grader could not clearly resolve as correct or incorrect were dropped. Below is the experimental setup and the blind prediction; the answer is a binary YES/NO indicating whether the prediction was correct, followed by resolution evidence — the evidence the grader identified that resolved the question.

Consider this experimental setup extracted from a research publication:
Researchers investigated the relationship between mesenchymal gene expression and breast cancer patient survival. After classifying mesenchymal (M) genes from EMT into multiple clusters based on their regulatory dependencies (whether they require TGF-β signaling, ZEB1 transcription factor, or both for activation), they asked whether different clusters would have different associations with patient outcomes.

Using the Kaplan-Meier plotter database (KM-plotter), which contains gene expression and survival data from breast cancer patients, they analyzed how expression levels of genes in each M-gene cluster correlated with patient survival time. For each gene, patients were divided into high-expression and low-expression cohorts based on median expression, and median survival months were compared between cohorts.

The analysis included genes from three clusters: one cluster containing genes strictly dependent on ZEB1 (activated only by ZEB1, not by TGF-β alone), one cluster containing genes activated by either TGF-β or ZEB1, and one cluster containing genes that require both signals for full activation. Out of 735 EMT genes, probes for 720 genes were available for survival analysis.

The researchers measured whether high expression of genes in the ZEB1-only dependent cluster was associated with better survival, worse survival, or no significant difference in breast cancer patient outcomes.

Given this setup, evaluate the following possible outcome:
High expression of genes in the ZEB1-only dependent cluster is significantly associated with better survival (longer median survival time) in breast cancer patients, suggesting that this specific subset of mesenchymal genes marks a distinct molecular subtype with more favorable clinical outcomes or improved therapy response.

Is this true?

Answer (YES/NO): YES